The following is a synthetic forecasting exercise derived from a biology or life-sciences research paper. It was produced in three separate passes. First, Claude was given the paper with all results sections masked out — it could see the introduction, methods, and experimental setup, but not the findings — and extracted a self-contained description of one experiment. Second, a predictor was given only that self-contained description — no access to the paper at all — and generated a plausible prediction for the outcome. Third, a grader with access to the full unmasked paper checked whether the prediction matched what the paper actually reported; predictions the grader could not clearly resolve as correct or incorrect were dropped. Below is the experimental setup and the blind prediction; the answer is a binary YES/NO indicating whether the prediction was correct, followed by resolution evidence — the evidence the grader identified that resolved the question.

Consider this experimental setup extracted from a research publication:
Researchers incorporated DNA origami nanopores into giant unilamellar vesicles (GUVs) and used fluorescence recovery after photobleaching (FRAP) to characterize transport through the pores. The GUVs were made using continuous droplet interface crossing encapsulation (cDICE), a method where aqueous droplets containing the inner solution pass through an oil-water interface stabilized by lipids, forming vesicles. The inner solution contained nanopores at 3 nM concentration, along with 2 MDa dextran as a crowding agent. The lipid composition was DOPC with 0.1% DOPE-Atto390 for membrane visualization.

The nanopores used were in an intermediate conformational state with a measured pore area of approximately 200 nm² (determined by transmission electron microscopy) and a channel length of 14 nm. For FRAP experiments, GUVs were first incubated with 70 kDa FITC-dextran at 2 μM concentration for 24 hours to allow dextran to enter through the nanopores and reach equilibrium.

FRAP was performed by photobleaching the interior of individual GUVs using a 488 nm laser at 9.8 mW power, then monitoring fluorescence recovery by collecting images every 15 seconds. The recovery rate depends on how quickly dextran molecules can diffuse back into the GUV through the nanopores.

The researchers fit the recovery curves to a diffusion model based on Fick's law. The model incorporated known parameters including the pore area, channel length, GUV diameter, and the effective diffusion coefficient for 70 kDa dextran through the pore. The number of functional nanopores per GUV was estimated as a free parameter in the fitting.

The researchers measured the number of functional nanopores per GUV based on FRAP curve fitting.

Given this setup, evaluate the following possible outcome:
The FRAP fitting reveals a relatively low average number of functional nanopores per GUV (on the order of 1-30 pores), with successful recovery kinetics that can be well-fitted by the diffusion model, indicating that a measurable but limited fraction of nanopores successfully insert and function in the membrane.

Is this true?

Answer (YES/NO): NO